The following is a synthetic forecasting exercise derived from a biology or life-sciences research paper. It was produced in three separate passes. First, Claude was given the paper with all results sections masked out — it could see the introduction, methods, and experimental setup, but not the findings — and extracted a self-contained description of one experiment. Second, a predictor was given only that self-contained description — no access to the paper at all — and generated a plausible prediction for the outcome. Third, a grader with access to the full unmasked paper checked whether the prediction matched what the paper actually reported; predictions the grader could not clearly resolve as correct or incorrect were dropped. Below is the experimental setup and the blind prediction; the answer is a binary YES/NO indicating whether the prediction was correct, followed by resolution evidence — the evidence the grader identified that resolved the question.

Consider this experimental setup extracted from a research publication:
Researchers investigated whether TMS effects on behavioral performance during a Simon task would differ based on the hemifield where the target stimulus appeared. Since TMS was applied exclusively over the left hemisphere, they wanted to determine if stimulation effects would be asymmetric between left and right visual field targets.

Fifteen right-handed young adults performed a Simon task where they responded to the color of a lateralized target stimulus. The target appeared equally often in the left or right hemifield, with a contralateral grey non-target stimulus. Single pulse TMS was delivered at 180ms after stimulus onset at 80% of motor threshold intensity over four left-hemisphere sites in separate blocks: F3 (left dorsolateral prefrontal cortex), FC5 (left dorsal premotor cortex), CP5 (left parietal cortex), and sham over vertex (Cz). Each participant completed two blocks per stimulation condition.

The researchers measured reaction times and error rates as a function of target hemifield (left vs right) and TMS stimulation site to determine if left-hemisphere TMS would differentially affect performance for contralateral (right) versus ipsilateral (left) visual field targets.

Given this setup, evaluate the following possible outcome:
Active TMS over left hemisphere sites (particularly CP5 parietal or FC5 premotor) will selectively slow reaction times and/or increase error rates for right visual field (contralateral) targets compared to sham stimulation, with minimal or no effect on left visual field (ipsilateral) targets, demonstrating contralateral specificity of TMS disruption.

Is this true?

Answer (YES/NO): NO